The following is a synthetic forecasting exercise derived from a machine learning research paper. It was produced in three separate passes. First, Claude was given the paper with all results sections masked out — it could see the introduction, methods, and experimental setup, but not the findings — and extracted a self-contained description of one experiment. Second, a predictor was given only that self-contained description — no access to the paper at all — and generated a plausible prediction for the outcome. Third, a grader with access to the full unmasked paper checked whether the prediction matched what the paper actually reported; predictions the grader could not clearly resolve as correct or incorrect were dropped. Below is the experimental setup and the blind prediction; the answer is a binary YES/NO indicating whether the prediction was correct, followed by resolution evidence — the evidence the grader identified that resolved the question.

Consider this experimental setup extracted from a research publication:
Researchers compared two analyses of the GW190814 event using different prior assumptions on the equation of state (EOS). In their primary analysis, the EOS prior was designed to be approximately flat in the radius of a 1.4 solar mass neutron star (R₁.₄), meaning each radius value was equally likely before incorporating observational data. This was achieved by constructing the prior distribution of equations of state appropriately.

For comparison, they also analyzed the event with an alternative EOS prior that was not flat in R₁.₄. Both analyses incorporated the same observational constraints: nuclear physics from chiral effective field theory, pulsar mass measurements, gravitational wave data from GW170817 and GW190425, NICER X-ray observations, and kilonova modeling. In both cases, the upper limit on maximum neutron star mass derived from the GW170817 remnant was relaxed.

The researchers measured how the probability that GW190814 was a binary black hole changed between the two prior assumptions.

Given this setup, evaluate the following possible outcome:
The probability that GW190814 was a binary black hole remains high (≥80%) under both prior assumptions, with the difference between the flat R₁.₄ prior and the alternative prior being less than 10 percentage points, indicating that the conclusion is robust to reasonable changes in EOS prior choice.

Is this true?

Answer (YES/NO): YES